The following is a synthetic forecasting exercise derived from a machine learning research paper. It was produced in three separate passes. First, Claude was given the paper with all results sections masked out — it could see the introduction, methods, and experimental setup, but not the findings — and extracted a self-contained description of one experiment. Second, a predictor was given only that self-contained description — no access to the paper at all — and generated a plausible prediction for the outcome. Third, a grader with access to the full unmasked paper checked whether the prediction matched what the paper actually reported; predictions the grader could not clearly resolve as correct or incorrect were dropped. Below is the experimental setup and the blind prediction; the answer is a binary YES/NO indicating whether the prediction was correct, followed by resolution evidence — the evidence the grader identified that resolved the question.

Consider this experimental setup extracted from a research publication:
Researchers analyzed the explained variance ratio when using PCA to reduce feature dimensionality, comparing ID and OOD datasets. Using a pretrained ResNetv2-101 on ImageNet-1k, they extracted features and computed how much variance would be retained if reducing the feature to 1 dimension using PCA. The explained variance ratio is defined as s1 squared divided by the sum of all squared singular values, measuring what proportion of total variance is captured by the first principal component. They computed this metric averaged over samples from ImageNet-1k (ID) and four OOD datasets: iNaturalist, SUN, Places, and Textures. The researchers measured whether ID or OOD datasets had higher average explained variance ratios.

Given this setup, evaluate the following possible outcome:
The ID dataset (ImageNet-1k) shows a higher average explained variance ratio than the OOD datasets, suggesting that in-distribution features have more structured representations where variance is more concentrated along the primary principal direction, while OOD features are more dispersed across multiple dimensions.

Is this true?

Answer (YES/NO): NO